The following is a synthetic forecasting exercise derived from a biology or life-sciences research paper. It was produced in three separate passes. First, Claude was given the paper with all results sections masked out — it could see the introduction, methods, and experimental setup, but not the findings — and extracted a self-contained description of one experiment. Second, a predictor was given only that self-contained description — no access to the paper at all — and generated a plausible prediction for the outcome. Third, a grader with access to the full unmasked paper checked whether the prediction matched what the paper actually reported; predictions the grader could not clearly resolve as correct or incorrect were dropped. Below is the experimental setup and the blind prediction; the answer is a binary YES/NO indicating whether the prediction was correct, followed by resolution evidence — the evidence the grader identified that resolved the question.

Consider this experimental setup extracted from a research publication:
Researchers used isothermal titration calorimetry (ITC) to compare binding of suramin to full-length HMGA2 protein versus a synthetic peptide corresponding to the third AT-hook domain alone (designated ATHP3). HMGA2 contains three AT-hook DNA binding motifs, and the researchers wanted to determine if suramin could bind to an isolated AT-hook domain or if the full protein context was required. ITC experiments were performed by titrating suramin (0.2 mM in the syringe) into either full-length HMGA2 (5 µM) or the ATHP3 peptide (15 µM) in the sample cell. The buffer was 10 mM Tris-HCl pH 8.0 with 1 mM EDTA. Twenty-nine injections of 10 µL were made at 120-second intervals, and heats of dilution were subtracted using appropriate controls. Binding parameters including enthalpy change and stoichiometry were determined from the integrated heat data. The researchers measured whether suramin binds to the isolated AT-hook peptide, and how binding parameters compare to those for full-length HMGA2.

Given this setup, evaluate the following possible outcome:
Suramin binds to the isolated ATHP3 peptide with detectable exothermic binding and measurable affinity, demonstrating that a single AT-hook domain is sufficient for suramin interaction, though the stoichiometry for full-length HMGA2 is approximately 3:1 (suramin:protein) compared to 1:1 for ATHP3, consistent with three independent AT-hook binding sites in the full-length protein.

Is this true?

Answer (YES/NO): NO